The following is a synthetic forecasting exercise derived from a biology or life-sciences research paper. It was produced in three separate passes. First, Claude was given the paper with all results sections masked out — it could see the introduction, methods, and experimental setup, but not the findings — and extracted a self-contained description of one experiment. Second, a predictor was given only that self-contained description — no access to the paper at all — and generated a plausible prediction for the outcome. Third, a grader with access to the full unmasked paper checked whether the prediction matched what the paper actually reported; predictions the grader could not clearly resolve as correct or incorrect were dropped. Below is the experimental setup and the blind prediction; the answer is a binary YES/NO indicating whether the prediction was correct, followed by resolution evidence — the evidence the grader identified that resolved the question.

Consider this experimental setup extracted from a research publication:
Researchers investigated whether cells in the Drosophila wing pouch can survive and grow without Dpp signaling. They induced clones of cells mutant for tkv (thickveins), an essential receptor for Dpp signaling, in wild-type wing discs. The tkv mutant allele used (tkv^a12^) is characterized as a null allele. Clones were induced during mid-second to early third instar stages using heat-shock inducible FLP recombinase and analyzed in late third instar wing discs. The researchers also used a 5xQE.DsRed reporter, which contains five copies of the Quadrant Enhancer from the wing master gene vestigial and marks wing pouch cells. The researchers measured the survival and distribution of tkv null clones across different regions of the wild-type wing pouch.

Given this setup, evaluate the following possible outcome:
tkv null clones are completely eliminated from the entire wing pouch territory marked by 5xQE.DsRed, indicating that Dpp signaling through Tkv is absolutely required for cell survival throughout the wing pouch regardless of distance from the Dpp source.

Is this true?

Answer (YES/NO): NO